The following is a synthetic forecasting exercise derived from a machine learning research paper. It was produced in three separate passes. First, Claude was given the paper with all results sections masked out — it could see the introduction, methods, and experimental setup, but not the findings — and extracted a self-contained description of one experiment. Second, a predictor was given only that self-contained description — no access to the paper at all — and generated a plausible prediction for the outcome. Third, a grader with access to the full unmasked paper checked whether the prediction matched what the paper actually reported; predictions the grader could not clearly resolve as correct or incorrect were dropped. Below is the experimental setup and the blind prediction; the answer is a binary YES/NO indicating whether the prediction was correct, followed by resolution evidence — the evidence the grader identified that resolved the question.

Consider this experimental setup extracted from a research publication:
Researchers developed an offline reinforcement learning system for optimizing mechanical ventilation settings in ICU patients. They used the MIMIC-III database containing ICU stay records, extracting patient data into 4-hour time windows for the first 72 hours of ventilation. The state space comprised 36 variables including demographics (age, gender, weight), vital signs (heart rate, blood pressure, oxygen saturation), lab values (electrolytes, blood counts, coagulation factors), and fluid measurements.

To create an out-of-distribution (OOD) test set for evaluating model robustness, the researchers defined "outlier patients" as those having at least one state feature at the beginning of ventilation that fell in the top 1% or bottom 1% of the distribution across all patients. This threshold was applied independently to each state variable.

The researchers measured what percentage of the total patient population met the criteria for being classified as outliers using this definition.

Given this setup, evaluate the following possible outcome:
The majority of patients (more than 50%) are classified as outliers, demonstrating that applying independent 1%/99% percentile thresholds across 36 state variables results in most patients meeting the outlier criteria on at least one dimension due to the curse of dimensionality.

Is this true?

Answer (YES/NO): NO